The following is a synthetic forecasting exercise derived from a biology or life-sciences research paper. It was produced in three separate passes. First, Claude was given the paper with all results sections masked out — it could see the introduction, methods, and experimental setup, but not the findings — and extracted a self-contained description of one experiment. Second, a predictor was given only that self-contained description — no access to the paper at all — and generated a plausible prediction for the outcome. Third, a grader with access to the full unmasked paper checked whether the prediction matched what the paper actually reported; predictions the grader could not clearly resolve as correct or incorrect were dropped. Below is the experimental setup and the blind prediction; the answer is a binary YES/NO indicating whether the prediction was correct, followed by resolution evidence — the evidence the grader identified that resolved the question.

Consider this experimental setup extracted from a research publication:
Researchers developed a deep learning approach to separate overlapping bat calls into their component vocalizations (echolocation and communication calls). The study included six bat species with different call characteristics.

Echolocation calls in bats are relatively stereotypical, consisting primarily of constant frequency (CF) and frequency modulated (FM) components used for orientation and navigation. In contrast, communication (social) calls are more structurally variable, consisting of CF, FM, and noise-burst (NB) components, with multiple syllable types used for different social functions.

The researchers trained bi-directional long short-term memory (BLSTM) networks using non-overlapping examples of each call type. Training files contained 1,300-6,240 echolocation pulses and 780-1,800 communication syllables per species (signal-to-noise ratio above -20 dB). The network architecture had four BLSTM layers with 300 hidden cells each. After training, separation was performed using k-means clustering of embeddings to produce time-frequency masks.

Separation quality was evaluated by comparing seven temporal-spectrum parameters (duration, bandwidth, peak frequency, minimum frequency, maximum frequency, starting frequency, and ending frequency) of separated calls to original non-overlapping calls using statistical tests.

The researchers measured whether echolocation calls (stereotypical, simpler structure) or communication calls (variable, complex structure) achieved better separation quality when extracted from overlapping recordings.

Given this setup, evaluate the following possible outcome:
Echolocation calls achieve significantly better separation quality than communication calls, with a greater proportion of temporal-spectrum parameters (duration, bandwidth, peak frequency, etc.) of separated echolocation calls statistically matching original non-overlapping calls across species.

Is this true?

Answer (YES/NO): NO